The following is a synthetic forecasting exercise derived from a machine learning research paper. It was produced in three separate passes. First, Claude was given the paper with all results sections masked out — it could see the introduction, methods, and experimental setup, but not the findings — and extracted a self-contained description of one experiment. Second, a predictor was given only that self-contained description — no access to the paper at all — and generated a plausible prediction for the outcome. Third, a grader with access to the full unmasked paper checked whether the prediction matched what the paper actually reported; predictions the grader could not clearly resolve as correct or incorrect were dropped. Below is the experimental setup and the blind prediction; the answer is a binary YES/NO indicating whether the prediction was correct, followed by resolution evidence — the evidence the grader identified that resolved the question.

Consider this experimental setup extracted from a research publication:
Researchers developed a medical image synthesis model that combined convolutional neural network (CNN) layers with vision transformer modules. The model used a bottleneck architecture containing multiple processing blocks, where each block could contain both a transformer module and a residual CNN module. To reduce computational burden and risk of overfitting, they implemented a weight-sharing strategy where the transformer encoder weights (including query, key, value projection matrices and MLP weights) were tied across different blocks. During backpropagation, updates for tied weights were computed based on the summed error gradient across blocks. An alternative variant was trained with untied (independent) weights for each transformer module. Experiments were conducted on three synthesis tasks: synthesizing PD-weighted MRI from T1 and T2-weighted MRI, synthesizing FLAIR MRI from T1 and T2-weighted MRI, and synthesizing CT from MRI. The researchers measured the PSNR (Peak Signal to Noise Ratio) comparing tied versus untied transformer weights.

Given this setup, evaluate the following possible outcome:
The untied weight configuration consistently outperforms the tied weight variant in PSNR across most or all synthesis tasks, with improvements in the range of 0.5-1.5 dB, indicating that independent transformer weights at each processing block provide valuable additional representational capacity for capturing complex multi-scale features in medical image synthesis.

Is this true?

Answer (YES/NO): NO